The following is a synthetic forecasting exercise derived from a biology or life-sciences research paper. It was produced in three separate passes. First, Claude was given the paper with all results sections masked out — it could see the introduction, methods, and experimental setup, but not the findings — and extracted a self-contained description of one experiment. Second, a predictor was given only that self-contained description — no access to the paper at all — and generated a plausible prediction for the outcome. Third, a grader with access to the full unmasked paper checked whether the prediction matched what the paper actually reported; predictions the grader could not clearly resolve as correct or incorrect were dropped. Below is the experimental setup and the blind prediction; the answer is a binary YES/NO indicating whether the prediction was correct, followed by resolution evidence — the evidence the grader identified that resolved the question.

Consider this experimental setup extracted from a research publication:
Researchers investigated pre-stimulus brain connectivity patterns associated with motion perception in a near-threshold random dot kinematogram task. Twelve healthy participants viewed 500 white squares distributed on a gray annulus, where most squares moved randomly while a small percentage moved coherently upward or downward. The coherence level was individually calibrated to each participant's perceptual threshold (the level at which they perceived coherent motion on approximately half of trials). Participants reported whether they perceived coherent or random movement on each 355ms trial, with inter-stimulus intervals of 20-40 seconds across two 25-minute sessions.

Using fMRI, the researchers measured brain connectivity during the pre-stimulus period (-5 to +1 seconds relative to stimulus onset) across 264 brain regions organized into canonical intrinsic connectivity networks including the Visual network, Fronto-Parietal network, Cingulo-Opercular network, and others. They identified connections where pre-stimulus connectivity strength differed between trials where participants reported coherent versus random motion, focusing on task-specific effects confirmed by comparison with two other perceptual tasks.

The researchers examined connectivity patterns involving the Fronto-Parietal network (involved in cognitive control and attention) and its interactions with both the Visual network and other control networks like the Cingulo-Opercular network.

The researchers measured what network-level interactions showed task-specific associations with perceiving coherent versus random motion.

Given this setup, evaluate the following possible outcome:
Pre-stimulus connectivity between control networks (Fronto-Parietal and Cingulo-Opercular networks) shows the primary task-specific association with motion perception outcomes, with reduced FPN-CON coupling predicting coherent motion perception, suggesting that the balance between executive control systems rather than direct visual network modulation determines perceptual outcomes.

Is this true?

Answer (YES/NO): NO